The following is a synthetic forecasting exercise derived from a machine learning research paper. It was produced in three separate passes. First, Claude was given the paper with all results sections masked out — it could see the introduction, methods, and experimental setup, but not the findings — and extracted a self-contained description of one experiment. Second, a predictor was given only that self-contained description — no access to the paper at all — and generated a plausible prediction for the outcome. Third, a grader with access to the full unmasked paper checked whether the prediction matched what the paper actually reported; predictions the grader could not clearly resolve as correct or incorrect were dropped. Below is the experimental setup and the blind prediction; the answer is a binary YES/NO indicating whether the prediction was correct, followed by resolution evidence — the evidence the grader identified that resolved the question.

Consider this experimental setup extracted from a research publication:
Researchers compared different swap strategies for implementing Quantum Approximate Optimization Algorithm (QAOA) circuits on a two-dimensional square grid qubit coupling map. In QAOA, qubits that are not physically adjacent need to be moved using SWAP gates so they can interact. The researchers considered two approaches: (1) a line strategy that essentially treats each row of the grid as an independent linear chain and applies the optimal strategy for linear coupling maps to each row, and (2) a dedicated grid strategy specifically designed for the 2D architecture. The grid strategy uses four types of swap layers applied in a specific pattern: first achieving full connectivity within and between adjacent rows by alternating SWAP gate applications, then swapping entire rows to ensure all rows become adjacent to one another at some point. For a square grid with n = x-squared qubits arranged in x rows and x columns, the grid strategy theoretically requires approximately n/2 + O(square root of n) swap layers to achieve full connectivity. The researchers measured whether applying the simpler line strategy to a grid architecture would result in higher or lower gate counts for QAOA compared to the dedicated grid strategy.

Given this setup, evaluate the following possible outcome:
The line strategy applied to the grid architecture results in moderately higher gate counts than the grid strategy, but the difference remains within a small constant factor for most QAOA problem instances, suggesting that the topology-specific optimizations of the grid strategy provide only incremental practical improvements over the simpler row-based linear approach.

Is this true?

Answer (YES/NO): NO